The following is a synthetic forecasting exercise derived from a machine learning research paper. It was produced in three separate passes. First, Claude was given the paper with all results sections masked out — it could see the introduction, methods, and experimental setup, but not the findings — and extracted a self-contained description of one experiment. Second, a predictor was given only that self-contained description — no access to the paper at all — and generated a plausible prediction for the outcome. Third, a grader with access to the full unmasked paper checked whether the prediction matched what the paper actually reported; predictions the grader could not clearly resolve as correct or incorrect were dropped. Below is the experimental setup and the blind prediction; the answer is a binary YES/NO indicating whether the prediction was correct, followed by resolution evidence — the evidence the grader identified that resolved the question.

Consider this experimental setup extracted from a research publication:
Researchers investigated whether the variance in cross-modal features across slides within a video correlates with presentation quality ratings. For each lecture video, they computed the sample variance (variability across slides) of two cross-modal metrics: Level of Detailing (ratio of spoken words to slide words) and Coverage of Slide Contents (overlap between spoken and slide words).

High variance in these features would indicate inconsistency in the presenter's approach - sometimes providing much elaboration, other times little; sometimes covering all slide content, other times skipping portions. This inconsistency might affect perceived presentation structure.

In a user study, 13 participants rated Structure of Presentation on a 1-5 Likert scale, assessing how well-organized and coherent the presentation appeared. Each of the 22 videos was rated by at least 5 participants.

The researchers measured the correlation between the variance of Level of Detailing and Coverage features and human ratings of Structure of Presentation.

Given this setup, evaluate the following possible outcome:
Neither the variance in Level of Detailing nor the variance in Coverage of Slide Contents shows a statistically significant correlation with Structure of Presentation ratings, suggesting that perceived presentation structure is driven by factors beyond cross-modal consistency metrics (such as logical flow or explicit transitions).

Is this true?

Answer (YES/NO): NO